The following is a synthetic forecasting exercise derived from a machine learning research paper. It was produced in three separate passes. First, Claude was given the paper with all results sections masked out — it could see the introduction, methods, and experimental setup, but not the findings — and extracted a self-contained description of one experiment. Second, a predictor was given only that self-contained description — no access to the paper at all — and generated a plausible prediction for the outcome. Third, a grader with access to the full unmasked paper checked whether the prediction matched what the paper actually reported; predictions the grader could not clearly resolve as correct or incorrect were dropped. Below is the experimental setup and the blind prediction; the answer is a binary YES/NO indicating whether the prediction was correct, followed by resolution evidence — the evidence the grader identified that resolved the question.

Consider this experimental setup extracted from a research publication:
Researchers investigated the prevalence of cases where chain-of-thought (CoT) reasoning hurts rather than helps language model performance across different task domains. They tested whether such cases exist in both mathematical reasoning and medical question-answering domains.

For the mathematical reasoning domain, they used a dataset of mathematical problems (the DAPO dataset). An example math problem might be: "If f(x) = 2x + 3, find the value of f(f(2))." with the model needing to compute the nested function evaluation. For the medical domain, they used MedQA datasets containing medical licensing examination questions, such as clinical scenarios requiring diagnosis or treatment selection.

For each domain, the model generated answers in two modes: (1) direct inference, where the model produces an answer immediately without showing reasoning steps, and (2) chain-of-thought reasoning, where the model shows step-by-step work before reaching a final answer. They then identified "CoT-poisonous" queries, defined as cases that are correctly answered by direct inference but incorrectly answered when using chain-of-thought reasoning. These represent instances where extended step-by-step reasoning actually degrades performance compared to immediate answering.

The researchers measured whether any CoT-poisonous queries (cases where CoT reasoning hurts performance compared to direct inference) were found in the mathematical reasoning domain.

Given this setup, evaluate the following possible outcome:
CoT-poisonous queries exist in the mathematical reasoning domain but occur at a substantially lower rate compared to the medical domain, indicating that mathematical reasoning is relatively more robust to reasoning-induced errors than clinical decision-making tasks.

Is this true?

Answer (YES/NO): NO